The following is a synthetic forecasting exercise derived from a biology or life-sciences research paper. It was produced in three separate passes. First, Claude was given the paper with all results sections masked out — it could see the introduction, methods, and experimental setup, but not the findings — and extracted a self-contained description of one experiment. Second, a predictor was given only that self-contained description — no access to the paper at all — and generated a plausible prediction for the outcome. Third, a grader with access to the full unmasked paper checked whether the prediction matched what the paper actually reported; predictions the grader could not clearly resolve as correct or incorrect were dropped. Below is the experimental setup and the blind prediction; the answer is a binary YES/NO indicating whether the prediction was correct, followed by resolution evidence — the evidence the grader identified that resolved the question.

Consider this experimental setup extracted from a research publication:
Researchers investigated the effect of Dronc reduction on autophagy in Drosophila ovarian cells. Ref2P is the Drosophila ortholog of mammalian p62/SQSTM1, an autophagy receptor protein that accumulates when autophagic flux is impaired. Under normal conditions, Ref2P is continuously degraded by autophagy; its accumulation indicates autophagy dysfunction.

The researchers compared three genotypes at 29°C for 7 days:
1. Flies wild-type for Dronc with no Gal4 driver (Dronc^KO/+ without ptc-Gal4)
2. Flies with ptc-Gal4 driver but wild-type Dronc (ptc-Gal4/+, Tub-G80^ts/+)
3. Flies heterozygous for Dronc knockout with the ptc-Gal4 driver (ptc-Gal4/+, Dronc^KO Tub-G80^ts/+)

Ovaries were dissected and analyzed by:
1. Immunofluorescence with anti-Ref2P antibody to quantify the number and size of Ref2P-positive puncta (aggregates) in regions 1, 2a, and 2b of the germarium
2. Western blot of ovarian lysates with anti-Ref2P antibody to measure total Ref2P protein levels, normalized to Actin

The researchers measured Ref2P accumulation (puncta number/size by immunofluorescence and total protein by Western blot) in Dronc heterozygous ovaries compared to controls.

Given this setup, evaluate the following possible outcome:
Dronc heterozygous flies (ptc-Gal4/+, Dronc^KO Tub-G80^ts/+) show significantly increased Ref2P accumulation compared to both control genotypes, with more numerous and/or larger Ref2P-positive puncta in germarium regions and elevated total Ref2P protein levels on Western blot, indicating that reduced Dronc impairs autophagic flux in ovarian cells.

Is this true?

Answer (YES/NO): NO